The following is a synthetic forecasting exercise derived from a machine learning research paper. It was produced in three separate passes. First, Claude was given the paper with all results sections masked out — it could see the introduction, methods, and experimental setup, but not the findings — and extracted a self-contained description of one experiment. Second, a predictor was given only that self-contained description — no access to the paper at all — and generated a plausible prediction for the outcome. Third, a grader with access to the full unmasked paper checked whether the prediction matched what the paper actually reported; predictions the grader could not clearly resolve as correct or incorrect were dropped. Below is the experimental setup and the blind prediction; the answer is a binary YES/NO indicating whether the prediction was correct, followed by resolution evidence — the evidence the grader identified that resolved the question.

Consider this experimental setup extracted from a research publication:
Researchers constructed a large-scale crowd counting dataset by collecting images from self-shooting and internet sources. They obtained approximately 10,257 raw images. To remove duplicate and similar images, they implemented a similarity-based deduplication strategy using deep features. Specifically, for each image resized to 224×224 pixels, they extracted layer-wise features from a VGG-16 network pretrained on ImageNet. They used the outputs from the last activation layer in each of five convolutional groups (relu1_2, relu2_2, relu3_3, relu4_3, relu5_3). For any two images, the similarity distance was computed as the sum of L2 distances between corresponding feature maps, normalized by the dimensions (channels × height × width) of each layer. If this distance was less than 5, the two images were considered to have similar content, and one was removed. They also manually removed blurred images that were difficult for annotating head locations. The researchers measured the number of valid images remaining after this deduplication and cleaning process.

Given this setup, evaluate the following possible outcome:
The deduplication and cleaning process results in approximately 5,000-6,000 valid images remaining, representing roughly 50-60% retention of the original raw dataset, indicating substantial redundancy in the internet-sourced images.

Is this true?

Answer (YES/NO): YES